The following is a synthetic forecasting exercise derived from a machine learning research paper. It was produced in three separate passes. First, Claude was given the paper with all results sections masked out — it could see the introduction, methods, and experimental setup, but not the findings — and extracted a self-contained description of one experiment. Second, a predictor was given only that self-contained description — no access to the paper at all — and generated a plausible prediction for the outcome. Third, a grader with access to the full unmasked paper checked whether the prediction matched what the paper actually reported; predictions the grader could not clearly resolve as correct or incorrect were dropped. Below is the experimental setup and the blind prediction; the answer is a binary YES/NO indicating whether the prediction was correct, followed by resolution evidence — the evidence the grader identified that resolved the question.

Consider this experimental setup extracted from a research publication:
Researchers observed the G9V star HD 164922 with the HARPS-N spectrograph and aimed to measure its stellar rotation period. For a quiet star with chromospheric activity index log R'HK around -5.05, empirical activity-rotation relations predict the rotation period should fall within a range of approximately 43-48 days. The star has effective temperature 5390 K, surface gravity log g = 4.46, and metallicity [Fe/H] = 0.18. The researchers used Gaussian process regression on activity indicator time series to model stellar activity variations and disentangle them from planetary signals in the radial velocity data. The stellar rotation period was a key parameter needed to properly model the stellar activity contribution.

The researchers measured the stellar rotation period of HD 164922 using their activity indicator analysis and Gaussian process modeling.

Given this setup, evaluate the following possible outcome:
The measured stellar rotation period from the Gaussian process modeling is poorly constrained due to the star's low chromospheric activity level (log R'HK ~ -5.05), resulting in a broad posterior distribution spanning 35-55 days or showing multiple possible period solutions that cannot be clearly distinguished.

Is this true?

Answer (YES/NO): NO